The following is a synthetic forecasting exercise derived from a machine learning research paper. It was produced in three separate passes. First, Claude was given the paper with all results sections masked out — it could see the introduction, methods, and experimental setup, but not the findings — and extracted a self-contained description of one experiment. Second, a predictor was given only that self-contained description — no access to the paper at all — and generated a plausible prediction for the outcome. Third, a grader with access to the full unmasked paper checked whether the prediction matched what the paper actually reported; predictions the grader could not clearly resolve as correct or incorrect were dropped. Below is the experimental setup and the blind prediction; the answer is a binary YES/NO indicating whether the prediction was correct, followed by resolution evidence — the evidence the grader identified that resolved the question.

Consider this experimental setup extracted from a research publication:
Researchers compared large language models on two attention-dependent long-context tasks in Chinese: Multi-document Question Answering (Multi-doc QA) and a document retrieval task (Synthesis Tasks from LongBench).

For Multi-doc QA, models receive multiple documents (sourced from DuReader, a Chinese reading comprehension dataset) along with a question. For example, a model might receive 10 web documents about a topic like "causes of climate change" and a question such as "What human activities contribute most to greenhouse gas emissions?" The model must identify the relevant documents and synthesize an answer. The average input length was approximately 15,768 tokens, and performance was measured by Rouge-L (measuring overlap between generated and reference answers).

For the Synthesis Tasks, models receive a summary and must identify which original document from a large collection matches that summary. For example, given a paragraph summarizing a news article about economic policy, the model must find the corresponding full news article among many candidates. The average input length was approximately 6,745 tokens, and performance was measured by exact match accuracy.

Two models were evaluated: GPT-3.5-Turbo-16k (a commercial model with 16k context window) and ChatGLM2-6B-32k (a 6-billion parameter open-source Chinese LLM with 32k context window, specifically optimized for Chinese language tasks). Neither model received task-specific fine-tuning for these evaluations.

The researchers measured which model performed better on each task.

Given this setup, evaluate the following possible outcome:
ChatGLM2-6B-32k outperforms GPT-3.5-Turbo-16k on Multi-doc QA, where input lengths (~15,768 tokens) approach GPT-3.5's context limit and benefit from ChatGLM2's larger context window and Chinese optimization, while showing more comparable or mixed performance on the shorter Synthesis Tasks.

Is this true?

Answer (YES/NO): NO